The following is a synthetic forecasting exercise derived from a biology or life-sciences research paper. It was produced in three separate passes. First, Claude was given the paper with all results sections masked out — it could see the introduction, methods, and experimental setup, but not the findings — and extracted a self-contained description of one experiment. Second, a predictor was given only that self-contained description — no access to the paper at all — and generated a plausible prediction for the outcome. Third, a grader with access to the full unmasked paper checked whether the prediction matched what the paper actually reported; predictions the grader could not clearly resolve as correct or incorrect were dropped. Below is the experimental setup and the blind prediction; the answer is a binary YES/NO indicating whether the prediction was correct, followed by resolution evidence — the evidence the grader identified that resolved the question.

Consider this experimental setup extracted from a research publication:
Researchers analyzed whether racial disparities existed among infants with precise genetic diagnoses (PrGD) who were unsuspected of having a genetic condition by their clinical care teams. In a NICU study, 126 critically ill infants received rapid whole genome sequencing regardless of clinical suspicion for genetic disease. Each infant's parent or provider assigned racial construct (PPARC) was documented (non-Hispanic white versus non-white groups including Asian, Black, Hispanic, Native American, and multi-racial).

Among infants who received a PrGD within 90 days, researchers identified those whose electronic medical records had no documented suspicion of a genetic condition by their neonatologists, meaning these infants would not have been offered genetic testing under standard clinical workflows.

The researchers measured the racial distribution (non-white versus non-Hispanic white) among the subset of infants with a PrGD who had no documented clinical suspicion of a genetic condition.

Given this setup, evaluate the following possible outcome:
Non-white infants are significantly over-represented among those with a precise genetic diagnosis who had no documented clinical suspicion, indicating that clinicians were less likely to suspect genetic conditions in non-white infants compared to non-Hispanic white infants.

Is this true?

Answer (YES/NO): YES